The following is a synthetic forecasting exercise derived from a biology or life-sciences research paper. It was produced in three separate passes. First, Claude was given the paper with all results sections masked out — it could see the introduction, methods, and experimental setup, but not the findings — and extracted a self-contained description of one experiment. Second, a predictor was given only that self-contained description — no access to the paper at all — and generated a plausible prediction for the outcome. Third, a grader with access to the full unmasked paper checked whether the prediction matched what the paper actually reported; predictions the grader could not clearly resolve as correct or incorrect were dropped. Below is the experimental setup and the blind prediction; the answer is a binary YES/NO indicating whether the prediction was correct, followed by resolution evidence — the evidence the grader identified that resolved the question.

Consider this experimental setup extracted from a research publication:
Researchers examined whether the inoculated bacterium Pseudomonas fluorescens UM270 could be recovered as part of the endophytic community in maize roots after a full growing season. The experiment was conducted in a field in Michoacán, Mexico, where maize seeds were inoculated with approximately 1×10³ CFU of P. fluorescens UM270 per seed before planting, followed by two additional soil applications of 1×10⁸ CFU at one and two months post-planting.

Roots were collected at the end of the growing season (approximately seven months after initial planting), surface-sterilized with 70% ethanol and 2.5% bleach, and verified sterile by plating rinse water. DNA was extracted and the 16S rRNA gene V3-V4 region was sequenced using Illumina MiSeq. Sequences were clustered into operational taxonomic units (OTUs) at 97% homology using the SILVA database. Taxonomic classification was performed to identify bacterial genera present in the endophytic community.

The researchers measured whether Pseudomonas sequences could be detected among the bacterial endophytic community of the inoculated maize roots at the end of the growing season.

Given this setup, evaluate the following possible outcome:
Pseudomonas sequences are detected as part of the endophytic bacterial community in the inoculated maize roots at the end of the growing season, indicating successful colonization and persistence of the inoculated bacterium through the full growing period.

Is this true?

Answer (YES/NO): YES